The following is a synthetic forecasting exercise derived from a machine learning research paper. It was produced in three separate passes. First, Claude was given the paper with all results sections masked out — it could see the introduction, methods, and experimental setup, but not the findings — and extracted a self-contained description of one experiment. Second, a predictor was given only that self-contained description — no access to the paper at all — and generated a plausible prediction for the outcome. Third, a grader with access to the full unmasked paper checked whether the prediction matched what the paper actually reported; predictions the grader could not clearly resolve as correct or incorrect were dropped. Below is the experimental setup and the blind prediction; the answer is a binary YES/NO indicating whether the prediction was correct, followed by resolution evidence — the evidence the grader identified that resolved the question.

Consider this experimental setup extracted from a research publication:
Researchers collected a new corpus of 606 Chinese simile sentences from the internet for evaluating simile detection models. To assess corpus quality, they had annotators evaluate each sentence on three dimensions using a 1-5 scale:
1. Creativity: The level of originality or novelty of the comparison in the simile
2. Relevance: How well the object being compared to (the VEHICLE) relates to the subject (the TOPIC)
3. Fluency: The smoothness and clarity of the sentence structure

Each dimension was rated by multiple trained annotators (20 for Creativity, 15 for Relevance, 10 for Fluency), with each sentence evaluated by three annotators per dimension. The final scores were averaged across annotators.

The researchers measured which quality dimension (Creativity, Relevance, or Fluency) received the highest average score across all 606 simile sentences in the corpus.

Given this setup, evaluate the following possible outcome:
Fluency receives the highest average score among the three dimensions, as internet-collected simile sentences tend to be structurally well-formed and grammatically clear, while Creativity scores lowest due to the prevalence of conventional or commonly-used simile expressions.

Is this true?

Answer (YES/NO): NO